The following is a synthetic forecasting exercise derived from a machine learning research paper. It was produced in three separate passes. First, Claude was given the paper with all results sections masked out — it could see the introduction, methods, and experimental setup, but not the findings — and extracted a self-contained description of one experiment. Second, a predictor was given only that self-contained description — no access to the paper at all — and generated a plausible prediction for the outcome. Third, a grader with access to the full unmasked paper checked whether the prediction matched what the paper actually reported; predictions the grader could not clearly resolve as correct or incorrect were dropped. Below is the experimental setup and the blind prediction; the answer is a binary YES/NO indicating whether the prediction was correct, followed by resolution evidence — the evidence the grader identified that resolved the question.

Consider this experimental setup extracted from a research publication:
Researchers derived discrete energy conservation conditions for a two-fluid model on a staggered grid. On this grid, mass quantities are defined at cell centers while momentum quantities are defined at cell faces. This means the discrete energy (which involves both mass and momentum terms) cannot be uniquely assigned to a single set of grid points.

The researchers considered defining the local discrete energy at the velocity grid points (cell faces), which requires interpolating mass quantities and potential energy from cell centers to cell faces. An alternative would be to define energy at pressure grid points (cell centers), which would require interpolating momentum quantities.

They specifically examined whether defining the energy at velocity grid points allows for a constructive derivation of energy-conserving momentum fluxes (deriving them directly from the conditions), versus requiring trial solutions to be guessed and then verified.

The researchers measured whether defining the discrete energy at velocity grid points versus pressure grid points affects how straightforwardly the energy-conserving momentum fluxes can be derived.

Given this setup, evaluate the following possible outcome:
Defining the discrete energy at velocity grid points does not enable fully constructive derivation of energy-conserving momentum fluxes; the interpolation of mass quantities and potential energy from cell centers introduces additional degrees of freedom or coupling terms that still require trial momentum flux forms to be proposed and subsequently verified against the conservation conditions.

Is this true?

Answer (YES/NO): NO